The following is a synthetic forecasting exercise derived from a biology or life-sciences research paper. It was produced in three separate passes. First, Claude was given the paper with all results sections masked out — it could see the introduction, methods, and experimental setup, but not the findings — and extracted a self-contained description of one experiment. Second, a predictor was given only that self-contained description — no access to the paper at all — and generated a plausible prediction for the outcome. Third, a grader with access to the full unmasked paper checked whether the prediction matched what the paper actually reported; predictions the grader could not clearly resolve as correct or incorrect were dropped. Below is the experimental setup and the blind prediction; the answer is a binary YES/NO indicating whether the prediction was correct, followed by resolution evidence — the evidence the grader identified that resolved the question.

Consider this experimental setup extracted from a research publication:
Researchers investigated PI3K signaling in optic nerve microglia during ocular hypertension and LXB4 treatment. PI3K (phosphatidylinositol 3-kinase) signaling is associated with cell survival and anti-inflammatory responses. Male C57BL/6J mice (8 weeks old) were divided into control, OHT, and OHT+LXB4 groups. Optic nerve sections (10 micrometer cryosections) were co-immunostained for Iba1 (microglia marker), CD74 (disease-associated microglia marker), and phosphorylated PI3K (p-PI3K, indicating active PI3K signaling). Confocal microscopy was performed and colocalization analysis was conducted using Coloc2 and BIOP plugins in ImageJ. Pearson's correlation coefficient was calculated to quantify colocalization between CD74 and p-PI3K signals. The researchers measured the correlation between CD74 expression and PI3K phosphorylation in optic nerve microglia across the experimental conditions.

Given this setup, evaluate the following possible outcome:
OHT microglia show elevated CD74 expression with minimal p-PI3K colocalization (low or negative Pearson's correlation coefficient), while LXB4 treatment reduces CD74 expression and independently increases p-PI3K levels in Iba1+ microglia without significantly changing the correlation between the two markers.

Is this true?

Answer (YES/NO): NO